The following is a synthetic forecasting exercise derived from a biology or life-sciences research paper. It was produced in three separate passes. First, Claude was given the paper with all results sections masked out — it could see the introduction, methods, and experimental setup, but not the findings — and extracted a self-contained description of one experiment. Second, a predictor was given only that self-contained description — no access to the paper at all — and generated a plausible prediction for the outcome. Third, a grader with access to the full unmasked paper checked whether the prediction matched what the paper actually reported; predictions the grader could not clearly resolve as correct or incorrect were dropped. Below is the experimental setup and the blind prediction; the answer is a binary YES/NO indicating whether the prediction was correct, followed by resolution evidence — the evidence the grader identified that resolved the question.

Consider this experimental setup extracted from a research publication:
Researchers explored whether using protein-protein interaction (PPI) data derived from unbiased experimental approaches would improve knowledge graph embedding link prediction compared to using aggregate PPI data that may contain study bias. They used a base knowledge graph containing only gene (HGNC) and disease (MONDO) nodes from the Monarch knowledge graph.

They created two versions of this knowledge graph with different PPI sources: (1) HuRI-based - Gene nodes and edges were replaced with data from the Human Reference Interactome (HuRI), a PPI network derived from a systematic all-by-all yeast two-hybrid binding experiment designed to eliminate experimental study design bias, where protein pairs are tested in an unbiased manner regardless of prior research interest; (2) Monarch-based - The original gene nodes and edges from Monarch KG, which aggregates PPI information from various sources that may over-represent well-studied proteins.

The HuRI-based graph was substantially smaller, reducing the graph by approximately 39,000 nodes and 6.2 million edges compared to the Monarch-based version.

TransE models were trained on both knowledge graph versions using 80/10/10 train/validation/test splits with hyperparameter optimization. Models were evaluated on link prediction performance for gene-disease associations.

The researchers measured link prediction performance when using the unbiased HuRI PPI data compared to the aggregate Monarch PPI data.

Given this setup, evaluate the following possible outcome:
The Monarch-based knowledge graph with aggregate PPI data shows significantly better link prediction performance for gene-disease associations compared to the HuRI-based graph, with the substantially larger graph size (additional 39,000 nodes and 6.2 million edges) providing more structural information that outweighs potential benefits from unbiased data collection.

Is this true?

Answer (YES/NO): YES